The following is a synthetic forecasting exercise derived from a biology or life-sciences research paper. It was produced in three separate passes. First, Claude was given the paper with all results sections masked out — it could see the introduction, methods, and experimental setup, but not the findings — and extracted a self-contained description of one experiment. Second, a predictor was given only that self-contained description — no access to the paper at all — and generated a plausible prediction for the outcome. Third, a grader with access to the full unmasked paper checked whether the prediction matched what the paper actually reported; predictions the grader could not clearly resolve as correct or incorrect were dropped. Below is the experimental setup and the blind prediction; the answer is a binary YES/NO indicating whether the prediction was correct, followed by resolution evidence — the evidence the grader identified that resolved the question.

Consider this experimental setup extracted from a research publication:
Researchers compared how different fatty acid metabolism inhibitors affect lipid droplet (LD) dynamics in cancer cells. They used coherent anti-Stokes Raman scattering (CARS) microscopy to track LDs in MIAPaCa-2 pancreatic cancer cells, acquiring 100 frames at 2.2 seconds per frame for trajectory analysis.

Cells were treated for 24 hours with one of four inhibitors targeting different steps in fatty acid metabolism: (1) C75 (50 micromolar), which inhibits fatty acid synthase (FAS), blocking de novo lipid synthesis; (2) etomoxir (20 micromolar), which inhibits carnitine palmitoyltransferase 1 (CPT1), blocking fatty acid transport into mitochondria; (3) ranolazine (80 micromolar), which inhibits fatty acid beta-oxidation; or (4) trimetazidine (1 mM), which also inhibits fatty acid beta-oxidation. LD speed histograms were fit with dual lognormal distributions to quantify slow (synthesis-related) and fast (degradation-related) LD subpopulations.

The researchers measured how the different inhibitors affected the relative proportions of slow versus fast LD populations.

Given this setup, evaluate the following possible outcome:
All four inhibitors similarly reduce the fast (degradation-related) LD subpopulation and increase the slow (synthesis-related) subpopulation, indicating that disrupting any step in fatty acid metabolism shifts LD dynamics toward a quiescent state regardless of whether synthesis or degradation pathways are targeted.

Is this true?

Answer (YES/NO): NO